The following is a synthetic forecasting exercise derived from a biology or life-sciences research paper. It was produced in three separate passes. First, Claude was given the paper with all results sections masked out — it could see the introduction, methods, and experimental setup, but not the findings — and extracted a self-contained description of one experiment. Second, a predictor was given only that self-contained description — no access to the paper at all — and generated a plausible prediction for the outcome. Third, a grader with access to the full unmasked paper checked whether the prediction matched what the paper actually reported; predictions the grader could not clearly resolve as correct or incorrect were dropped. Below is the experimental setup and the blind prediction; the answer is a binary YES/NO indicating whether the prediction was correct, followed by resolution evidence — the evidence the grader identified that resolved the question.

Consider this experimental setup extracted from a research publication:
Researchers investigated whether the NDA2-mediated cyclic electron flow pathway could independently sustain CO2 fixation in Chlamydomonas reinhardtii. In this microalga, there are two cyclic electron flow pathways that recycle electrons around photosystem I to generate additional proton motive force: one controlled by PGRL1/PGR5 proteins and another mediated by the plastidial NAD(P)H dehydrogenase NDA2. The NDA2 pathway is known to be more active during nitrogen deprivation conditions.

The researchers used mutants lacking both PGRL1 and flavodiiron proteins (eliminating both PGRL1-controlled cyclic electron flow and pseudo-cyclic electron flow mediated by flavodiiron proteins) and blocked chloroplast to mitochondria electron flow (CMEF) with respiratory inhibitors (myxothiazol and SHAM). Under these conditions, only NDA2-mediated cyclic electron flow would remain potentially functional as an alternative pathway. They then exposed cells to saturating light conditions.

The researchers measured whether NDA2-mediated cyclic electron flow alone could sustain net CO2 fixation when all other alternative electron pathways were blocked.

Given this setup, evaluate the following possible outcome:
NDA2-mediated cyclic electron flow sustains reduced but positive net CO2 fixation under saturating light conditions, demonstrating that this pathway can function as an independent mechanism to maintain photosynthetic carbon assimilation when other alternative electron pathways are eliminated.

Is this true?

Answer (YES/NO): NO